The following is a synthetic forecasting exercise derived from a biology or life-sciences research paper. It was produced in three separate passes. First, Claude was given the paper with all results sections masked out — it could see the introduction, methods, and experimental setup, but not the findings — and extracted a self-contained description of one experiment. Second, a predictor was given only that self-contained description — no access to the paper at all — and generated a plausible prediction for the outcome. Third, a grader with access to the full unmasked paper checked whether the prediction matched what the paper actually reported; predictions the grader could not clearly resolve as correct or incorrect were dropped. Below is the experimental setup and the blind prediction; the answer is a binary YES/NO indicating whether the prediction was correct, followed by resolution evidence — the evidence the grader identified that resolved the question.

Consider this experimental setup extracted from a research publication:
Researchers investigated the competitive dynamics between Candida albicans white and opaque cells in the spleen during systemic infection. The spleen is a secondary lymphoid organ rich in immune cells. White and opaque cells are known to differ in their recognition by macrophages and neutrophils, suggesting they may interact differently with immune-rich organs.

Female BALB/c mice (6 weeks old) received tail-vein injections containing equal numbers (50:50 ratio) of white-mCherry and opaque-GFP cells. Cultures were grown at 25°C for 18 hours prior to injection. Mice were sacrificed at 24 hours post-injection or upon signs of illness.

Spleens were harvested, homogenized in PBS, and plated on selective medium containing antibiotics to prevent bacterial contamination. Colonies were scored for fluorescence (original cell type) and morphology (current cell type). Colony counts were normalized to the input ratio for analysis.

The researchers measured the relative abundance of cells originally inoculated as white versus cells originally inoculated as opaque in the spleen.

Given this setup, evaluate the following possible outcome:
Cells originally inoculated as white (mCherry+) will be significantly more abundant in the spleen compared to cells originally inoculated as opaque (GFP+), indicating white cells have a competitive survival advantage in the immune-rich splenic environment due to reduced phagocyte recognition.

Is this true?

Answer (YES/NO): NO